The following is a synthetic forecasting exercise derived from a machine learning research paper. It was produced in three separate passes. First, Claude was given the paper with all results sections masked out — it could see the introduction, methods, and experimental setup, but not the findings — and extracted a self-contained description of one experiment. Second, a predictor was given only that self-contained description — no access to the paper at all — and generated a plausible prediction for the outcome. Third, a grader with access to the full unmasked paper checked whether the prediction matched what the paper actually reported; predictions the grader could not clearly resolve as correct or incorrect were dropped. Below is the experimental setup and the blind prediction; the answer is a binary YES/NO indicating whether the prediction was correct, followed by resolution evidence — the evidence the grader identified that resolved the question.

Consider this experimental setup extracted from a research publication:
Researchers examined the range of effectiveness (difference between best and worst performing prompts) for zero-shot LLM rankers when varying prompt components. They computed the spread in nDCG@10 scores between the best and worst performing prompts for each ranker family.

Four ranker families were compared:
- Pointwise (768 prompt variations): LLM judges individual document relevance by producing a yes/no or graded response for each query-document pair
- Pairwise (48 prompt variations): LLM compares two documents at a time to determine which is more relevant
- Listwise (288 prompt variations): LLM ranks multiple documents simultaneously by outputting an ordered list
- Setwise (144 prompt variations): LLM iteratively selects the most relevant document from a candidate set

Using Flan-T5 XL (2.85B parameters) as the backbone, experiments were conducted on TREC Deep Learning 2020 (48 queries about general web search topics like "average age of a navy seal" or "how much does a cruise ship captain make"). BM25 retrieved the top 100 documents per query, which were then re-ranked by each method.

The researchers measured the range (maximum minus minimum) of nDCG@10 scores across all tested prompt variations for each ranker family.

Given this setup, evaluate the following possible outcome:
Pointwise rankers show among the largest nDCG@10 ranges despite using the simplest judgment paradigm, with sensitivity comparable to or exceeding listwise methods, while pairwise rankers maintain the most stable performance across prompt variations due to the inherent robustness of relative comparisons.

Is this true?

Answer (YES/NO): NO